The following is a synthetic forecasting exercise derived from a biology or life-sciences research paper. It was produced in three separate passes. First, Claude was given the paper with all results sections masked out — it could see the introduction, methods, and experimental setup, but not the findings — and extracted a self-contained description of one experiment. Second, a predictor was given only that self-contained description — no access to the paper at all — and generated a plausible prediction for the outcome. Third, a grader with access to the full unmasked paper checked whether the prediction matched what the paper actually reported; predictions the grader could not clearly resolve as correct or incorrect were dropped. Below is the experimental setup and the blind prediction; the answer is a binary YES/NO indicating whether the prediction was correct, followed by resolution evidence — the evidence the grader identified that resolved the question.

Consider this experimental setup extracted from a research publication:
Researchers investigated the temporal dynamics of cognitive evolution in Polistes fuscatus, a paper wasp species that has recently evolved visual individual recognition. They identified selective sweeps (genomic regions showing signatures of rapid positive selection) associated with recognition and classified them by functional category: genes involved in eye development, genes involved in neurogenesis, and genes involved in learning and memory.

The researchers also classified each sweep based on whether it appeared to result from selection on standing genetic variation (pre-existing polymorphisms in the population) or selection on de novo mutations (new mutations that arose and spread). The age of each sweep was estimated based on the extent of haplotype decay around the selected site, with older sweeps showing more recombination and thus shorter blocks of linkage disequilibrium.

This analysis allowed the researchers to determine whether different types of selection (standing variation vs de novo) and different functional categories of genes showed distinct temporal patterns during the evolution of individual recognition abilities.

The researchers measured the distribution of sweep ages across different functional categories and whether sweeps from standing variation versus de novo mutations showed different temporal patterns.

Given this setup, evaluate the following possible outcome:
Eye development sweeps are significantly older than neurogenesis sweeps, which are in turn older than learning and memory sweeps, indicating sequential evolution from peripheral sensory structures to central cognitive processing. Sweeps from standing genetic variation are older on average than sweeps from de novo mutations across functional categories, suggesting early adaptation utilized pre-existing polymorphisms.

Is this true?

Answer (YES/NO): NO